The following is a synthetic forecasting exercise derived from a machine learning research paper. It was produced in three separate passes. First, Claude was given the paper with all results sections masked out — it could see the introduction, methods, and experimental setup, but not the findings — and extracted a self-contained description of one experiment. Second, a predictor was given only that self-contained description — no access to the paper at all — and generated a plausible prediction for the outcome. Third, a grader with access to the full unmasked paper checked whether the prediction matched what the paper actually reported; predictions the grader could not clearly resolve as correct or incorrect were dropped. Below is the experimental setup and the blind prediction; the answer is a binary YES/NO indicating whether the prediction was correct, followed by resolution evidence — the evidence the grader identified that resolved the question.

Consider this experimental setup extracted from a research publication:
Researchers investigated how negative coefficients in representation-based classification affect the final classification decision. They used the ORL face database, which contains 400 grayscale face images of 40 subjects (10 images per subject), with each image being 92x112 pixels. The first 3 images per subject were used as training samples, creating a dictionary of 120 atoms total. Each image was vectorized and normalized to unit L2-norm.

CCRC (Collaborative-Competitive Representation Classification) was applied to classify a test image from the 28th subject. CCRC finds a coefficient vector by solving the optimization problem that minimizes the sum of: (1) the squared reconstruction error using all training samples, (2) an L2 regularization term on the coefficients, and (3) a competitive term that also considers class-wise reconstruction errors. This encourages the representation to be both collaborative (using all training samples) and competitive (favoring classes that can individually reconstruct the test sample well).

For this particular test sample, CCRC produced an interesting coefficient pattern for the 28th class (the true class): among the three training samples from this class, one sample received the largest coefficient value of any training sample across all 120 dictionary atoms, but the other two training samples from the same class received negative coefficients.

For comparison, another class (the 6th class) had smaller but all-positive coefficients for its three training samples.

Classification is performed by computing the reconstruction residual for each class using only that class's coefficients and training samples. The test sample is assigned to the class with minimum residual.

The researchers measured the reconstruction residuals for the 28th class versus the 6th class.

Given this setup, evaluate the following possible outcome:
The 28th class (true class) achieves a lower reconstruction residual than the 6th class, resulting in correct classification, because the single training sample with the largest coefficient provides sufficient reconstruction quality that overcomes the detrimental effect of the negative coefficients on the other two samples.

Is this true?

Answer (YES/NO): NO